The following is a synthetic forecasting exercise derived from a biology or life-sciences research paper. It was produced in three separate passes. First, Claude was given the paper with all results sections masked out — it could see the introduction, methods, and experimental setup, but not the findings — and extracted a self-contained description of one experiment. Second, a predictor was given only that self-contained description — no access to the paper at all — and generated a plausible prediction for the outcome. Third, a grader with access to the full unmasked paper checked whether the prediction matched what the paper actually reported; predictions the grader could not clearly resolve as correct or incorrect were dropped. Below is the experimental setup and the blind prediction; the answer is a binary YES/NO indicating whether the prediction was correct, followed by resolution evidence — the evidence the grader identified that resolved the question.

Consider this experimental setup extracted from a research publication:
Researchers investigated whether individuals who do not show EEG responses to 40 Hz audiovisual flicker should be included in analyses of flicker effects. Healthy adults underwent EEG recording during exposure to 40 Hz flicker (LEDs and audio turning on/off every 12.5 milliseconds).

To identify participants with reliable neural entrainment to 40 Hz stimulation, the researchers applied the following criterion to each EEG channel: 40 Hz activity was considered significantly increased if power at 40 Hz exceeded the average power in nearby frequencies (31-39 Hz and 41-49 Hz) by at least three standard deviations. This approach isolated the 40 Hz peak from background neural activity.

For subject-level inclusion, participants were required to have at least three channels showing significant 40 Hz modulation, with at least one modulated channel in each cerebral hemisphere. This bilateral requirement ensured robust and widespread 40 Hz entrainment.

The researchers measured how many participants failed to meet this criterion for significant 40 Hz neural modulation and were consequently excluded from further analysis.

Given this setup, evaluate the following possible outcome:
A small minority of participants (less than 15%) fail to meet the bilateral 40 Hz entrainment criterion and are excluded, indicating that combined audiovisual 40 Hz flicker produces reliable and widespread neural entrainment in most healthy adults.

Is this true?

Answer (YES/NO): YES